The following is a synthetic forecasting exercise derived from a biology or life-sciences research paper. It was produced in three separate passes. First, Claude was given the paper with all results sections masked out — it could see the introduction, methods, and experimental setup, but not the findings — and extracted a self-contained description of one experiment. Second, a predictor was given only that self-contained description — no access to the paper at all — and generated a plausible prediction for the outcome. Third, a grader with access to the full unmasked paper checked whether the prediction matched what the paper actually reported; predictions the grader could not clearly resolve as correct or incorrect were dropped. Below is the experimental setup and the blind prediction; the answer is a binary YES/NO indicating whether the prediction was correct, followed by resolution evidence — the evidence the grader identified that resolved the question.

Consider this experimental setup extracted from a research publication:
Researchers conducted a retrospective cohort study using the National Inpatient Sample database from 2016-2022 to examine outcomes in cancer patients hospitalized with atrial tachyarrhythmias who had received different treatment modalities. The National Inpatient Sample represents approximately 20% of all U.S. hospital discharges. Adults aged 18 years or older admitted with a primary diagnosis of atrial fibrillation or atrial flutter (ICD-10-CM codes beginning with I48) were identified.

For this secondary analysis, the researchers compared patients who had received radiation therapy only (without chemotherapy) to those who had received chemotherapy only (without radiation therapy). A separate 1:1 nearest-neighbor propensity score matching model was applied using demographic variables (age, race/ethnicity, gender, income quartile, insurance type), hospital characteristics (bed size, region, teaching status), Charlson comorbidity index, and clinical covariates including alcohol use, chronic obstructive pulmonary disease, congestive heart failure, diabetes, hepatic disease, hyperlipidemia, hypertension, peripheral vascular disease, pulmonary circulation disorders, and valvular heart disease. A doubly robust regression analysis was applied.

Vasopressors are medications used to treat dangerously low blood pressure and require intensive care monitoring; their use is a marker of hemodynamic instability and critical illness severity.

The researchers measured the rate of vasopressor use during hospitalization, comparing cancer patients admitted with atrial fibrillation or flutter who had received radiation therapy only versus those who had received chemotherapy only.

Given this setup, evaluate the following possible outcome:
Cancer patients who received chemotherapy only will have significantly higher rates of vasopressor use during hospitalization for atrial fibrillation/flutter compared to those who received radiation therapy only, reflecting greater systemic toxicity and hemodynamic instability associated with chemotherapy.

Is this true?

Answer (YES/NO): NO